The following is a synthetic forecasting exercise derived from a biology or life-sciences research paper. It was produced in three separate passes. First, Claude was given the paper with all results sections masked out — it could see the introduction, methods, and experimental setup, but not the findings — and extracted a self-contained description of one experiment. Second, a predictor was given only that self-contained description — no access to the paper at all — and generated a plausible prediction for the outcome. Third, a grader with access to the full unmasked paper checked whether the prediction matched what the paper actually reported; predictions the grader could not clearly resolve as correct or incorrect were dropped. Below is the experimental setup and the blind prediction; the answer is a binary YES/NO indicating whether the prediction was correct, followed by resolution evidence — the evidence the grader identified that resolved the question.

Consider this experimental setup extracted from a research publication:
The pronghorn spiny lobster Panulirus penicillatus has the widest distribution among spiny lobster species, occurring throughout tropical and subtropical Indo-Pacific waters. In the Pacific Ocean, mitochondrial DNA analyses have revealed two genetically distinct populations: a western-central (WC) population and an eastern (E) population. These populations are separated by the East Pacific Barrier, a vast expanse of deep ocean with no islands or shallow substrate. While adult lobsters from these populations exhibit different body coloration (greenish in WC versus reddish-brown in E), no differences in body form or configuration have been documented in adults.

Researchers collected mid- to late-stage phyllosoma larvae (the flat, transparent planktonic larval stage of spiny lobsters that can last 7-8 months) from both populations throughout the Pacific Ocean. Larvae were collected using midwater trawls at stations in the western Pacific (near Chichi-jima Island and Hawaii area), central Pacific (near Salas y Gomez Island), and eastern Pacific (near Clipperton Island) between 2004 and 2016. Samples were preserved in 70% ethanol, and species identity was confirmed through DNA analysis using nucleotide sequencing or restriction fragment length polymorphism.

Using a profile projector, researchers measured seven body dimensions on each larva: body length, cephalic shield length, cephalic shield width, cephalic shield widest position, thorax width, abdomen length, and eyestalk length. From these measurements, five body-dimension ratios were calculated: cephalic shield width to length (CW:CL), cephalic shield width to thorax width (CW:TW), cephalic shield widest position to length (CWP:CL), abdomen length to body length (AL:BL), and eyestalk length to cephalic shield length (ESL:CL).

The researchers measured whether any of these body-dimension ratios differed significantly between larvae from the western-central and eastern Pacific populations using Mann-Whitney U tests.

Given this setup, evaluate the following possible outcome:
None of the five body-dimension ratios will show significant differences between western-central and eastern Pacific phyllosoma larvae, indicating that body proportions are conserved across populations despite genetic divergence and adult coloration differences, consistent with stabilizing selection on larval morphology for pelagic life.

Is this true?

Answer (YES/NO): NO